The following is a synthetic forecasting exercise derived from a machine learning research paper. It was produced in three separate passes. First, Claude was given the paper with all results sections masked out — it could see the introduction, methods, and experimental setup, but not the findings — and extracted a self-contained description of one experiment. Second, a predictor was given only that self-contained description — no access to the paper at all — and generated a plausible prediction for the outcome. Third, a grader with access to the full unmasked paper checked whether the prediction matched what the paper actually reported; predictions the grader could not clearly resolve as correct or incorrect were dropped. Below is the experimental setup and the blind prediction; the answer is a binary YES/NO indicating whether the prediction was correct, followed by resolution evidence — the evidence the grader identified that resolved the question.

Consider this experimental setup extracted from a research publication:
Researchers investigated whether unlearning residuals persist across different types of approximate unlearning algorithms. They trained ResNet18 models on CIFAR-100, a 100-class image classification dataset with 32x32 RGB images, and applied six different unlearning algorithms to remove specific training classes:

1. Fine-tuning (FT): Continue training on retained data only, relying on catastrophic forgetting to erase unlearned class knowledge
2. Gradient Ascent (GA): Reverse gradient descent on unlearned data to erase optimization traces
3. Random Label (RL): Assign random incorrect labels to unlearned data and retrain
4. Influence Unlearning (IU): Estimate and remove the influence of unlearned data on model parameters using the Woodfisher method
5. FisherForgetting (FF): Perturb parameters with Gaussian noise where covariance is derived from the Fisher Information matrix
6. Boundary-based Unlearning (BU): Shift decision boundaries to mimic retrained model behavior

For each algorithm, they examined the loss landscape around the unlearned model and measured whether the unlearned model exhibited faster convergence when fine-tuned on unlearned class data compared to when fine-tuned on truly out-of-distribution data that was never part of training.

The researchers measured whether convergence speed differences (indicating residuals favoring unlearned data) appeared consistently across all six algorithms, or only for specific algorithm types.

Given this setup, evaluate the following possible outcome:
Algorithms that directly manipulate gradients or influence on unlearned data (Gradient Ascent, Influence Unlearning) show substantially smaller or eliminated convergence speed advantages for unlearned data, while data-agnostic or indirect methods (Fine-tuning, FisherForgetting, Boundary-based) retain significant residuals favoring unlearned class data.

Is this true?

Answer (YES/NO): NO